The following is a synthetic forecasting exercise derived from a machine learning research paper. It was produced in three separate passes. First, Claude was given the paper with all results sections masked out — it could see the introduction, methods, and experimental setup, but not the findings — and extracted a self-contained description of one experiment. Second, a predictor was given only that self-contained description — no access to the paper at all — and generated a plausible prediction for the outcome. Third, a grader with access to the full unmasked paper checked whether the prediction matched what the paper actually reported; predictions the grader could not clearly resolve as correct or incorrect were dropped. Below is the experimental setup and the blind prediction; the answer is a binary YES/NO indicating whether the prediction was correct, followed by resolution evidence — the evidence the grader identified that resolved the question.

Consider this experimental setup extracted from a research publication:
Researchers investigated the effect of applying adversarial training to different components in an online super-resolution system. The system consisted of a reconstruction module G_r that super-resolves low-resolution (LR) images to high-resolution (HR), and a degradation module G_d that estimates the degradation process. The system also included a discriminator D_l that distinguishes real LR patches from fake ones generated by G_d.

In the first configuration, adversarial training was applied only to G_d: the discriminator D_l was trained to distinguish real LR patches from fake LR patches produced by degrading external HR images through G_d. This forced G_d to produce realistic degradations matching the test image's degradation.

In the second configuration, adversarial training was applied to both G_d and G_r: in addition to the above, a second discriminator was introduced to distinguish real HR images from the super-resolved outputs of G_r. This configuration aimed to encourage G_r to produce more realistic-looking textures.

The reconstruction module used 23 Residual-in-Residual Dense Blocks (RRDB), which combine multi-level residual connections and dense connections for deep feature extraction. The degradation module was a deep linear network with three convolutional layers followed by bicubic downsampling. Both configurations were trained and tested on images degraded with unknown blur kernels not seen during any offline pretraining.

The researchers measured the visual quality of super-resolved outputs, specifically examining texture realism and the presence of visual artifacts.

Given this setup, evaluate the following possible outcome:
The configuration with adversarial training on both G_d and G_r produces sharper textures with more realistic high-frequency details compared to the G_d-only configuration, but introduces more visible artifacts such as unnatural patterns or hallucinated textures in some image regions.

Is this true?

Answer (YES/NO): NO